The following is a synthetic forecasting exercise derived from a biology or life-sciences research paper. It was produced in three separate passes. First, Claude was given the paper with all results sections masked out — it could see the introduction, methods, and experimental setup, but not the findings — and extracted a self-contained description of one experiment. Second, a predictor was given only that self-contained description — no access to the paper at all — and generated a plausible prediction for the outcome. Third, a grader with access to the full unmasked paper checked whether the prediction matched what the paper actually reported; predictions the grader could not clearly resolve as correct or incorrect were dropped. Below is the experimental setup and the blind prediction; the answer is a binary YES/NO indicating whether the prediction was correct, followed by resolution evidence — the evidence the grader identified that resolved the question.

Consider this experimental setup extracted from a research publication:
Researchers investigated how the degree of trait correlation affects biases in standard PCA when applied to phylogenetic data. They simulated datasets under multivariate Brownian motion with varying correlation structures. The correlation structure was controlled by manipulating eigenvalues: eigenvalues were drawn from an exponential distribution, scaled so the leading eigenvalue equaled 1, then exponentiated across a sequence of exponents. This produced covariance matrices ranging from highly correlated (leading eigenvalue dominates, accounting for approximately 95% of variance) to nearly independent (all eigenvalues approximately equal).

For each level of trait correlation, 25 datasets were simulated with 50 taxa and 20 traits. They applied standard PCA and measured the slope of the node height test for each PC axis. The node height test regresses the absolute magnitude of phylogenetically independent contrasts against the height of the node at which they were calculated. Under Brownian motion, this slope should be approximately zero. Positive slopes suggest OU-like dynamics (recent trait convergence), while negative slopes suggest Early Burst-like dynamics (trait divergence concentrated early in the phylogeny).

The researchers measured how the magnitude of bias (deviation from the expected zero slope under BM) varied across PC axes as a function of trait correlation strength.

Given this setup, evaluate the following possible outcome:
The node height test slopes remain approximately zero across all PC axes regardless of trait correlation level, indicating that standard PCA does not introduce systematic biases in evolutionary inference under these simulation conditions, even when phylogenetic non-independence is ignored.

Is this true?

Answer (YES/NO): NO